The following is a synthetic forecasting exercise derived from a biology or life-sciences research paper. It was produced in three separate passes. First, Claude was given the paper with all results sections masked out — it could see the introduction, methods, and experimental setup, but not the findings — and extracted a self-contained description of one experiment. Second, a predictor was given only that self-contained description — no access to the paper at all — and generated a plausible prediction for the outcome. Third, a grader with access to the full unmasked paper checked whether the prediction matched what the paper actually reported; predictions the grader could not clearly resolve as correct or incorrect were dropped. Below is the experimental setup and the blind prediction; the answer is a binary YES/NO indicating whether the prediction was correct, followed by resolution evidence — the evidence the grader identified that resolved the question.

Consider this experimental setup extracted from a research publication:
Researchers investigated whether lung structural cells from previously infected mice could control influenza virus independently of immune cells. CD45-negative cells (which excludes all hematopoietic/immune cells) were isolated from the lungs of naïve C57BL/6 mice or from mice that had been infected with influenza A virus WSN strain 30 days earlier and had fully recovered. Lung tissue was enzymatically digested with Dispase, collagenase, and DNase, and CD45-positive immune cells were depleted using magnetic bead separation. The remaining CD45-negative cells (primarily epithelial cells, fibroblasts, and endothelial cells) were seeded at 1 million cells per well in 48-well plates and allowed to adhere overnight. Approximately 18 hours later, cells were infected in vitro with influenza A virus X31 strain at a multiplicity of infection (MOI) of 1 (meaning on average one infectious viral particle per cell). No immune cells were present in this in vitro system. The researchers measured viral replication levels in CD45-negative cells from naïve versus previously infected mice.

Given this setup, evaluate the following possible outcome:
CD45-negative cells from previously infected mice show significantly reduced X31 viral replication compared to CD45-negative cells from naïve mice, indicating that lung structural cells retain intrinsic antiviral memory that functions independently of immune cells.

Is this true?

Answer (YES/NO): NO